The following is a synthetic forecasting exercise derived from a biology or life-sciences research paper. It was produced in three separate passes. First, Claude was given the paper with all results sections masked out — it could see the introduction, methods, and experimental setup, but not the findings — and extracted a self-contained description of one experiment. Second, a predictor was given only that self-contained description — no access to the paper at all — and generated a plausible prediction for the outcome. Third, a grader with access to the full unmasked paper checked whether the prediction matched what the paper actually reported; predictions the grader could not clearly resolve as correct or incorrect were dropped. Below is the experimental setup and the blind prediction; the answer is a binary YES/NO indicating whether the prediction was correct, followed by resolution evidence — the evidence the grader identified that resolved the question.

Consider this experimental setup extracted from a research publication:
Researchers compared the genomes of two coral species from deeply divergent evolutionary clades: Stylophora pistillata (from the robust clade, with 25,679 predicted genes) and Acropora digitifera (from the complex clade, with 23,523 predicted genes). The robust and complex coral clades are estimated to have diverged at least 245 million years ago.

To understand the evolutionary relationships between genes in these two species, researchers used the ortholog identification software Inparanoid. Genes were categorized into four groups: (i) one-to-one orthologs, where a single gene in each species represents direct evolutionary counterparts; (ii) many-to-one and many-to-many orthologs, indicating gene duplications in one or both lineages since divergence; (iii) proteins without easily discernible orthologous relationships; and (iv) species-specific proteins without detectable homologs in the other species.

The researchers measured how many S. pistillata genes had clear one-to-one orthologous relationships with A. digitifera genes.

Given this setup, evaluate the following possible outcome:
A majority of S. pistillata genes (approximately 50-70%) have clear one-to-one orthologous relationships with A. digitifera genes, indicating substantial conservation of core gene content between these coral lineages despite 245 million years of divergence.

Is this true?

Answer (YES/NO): NO